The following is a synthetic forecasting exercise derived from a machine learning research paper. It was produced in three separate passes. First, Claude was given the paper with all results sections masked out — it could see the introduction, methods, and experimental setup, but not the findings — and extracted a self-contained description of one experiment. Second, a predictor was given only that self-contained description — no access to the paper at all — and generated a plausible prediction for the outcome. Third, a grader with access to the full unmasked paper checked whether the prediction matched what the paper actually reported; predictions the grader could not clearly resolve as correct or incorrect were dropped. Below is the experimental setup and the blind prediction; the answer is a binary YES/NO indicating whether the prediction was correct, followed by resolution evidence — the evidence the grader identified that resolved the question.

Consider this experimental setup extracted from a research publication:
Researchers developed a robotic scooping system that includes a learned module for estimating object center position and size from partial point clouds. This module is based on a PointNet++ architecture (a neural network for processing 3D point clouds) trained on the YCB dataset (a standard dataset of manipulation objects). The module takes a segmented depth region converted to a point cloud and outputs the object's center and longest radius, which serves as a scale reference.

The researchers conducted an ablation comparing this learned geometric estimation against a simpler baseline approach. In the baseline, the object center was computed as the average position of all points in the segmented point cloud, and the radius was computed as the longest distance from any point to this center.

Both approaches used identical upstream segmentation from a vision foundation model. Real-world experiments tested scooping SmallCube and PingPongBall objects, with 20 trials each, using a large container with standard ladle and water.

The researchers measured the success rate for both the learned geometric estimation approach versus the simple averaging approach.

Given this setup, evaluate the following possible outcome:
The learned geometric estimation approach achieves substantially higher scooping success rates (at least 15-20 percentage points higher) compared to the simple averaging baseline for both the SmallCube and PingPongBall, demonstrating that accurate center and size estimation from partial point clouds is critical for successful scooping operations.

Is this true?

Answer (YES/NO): NO